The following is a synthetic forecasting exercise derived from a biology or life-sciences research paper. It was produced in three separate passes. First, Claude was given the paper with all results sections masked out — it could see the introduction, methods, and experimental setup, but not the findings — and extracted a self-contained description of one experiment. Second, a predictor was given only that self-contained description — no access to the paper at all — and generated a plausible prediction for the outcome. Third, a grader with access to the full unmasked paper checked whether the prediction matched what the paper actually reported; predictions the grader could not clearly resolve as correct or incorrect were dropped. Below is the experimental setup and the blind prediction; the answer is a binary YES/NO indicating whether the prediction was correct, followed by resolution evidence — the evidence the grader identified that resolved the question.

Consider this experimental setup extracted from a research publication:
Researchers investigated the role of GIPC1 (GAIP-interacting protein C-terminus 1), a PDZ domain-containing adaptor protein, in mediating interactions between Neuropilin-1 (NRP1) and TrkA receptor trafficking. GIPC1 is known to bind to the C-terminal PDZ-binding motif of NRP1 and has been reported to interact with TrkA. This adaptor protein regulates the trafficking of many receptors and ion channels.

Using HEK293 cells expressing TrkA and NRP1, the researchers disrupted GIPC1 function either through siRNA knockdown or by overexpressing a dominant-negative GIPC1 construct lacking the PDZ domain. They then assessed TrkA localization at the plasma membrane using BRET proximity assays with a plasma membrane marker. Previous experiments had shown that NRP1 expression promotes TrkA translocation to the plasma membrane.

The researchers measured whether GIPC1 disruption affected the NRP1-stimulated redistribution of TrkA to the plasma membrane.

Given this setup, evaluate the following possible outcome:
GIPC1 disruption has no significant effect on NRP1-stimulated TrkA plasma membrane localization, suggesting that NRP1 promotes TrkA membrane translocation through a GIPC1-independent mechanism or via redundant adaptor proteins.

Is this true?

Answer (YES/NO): NO